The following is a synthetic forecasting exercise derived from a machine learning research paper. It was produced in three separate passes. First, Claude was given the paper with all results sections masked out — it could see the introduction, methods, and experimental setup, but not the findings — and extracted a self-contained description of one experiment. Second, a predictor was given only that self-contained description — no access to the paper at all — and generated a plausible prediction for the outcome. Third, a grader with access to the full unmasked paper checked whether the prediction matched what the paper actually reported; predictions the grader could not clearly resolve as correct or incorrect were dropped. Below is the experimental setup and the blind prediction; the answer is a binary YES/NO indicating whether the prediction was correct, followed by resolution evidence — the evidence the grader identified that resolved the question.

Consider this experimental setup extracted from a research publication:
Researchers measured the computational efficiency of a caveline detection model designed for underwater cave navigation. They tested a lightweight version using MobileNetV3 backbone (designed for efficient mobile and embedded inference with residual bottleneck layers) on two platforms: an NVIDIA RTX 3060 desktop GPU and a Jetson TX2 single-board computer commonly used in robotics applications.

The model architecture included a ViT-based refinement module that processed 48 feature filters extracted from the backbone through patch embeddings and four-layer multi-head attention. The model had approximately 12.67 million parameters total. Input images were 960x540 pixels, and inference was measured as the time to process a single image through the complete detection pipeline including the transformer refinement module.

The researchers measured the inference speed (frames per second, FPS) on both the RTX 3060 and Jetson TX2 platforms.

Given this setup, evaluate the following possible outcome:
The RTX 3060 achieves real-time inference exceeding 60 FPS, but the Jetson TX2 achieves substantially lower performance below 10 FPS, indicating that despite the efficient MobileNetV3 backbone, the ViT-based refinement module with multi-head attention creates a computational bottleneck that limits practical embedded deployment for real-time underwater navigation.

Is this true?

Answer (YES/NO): NO